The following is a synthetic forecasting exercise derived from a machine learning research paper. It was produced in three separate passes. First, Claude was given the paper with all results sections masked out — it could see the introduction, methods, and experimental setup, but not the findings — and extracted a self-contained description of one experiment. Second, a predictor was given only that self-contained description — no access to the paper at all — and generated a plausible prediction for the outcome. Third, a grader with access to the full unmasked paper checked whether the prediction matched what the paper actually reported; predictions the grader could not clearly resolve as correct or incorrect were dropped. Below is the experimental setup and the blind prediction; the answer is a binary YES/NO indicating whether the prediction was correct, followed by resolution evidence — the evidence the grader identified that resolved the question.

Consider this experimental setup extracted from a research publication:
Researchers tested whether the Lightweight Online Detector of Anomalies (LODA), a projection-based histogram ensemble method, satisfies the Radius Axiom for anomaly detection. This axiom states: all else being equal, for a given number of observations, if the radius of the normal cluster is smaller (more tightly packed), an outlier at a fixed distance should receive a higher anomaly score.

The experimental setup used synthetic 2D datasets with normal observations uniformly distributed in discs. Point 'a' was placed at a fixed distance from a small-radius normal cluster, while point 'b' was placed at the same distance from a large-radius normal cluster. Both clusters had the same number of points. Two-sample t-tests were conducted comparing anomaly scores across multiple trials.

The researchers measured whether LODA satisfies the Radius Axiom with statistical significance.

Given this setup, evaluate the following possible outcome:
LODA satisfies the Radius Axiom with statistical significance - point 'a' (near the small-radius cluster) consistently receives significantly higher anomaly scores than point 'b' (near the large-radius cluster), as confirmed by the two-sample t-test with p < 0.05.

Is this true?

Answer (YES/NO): NO